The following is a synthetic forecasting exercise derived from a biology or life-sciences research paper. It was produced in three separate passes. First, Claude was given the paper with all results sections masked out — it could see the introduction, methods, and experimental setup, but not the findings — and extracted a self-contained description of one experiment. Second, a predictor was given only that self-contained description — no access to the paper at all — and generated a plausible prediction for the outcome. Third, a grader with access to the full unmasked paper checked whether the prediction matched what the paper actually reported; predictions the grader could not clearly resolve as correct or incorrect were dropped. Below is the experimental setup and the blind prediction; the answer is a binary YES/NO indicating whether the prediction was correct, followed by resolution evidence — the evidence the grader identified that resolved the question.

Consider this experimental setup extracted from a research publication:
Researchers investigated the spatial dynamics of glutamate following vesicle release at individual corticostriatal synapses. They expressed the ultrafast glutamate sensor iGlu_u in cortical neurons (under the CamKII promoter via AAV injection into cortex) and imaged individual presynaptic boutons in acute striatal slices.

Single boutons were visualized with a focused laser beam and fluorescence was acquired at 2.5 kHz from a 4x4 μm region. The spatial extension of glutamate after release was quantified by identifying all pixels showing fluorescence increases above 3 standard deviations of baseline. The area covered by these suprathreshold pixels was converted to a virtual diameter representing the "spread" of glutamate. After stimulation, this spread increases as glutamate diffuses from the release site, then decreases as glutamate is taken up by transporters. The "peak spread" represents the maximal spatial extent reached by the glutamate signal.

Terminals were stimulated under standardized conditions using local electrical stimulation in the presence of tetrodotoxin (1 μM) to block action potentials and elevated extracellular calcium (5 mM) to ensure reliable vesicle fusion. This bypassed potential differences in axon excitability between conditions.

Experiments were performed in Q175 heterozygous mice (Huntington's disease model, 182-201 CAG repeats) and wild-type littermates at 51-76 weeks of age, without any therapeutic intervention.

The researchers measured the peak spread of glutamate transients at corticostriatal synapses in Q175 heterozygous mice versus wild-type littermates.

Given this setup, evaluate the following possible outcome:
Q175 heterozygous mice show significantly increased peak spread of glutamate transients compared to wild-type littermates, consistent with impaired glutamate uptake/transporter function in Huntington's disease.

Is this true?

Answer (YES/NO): YES